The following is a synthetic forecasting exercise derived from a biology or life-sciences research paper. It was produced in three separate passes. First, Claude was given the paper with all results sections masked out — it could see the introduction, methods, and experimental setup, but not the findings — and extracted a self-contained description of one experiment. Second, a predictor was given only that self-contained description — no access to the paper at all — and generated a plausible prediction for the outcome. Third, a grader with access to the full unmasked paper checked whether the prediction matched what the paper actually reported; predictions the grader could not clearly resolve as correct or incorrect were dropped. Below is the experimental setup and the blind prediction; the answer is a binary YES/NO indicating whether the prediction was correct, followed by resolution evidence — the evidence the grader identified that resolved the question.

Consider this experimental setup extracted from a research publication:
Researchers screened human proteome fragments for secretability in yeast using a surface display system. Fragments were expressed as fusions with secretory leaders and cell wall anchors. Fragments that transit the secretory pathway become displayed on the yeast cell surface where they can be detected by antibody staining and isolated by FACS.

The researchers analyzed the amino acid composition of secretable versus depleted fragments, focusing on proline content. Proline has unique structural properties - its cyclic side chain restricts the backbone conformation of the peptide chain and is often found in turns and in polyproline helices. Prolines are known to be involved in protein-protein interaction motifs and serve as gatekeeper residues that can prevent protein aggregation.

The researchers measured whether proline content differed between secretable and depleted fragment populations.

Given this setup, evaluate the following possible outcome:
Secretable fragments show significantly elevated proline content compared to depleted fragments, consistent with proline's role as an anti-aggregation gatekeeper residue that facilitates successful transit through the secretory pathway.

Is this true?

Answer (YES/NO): YES